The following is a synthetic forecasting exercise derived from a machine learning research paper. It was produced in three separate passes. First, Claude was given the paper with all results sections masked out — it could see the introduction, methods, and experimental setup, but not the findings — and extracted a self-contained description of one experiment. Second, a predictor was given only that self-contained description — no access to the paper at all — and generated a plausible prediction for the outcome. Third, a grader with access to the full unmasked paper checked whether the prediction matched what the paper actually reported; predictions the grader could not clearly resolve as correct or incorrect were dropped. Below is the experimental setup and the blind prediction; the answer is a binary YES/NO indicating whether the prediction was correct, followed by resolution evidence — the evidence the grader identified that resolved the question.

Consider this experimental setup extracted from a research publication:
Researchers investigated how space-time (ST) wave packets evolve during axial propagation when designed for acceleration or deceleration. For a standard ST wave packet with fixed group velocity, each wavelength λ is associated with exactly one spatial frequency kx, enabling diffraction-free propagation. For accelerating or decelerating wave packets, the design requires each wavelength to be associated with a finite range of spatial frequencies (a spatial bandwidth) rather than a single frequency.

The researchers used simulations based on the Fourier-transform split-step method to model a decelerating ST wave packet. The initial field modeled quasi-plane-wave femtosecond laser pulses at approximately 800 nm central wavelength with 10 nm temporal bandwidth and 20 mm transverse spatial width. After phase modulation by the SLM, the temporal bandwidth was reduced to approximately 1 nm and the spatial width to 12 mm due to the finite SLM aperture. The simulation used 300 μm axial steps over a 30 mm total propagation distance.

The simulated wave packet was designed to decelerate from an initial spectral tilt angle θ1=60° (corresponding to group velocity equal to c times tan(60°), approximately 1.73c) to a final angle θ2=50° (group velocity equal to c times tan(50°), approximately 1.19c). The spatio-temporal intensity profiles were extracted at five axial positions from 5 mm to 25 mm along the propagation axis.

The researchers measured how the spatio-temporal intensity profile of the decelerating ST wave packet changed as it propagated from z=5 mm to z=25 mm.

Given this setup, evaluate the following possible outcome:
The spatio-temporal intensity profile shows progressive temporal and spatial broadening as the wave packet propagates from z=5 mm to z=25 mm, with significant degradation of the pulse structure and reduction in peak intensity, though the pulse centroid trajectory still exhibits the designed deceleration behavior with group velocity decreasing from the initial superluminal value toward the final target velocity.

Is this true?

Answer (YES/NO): NO